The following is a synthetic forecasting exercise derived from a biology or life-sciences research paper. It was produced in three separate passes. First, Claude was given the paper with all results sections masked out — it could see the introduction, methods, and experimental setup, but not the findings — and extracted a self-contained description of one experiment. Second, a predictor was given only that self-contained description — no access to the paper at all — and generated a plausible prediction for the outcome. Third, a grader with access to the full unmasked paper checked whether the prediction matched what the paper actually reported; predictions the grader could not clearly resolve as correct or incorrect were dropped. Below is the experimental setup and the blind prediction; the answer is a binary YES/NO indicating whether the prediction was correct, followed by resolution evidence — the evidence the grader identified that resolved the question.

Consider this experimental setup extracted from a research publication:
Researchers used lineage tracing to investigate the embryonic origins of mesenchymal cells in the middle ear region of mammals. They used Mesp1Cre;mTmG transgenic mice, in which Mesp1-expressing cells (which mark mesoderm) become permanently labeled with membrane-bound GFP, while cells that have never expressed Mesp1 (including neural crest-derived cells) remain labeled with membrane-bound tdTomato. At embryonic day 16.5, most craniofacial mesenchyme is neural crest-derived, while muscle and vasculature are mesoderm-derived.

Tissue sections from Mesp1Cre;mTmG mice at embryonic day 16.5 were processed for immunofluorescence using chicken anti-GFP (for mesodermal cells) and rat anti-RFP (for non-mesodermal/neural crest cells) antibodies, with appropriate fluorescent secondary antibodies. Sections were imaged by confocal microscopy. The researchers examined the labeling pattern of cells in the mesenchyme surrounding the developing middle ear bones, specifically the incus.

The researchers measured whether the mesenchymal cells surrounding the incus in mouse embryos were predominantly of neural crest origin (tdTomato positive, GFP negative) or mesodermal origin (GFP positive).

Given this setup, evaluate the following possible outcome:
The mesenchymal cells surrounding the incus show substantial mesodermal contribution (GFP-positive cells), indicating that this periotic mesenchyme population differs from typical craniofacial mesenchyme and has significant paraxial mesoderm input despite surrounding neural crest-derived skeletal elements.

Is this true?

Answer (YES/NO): NO